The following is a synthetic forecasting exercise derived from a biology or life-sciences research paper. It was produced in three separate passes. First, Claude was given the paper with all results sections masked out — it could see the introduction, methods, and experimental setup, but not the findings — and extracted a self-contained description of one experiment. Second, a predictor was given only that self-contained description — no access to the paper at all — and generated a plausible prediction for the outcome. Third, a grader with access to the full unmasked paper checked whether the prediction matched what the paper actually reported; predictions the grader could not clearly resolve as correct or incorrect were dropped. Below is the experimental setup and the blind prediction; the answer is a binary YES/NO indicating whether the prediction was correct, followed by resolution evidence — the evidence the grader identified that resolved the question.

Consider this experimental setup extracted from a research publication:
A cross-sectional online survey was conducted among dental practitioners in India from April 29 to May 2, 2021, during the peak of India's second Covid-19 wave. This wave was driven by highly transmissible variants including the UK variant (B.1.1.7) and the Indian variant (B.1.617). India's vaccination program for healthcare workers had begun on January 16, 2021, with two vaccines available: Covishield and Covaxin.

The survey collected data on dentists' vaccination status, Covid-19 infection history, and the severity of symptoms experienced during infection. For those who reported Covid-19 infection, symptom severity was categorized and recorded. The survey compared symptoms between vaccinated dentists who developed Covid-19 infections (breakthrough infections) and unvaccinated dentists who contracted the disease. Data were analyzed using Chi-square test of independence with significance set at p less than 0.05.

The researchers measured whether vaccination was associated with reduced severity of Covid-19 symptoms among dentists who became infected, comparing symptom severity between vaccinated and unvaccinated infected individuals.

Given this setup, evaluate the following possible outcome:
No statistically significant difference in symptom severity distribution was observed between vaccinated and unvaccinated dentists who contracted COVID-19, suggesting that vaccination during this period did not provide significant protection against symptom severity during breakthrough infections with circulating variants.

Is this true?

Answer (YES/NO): YES